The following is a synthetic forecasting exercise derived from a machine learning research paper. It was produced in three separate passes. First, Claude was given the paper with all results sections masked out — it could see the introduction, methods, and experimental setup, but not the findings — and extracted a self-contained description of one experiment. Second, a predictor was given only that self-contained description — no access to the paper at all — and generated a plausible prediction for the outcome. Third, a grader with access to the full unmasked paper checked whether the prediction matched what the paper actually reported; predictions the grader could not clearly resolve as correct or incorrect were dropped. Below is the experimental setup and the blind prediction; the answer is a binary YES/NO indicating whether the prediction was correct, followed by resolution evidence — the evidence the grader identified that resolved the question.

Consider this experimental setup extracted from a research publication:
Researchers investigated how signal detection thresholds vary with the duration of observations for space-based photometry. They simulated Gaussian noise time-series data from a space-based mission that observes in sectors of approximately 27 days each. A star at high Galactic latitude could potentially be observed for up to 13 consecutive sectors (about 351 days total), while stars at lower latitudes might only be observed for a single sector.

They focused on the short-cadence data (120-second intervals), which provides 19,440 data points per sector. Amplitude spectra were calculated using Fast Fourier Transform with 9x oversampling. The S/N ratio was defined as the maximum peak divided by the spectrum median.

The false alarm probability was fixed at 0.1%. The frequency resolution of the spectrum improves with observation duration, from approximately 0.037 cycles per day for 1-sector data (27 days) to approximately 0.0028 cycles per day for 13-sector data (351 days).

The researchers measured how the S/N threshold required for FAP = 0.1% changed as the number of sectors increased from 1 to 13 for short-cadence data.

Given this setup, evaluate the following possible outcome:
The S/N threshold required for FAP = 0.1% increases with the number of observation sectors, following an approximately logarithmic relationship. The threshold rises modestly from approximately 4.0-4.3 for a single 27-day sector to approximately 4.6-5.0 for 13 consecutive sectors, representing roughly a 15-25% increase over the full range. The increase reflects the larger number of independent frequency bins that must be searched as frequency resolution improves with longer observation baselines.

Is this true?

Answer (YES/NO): NO